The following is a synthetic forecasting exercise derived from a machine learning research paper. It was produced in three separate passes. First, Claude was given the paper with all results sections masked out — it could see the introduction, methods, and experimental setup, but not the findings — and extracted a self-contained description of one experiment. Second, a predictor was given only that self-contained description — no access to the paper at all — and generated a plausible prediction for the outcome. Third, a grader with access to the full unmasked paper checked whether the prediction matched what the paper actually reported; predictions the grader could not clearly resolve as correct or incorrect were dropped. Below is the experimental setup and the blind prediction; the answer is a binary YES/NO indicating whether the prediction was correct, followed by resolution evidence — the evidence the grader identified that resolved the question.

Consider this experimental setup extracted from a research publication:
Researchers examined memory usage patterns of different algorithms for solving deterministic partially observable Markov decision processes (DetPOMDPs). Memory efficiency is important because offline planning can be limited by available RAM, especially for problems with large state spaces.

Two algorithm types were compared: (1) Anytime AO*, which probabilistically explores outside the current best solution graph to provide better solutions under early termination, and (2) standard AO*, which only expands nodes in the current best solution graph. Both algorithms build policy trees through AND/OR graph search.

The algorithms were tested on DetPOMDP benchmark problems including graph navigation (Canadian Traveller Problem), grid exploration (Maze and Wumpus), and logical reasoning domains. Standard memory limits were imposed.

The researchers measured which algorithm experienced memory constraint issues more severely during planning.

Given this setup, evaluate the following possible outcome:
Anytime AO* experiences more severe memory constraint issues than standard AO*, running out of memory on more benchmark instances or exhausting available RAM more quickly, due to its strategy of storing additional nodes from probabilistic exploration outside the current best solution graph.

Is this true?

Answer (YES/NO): YES